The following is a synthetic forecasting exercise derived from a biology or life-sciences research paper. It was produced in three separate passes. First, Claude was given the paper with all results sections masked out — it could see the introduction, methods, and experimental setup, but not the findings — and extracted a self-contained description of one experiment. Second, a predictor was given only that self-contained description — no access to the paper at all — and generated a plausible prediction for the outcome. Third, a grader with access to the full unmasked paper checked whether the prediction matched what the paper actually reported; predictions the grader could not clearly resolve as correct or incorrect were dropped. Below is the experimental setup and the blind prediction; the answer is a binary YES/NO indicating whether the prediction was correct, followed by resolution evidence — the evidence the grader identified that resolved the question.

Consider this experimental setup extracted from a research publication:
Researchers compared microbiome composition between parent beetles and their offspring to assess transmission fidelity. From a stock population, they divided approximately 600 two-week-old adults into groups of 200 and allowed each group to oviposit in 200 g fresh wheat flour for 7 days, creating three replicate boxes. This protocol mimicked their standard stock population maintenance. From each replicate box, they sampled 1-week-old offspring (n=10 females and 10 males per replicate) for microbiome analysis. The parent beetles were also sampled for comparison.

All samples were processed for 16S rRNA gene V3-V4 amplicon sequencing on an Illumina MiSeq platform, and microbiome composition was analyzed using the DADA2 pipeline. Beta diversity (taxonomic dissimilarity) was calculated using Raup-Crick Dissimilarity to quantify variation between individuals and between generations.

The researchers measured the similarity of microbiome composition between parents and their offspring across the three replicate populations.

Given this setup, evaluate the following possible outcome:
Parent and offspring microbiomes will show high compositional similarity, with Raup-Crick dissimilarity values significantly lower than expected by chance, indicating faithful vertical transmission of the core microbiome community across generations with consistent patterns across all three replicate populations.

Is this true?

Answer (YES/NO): NO